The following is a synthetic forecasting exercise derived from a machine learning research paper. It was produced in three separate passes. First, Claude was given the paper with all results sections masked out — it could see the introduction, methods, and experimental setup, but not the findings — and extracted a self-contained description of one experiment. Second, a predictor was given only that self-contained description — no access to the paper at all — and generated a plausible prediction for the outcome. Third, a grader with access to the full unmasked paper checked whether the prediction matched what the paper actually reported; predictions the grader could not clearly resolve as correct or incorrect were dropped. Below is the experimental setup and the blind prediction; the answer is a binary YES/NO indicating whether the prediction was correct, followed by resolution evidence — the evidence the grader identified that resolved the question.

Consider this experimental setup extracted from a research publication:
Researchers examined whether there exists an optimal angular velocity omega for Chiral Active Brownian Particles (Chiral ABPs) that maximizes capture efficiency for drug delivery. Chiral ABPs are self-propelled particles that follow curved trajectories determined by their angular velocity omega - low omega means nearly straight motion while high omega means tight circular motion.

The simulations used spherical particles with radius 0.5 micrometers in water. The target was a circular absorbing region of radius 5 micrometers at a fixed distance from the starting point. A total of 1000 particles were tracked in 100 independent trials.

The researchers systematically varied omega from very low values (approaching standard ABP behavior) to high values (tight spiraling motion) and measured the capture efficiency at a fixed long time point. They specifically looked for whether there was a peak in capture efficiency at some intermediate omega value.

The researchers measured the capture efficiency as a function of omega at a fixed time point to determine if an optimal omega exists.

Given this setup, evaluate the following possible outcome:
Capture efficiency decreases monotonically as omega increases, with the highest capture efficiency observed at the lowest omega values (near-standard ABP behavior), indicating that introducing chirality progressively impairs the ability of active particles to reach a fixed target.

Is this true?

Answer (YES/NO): NO